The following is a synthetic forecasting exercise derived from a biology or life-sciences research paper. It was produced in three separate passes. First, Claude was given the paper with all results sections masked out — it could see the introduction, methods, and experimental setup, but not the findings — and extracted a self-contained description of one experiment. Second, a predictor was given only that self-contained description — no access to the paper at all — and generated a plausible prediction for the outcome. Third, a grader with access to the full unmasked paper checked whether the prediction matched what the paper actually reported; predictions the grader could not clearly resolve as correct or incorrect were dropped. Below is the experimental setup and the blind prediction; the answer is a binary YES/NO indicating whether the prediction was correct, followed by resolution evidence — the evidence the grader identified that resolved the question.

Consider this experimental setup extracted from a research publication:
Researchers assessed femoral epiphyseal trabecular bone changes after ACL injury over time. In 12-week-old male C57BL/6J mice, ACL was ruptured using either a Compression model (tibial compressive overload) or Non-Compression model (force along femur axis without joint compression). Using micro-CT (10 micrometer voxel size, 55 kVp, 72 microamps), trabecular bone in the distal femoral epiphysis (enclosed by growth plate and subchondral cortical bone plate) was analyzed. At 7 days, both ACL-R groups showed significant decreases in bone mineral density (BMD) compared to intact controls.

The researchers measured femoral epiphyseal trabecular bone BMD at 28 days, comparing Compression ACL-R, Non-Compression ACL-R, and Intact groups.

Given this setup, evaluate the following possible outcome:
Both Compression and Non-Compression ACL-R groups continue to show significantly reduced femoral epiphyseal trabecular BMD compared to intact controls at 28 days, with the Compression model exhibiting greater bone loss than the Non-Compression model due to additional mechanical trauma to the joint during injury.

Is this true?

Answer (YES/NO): NO